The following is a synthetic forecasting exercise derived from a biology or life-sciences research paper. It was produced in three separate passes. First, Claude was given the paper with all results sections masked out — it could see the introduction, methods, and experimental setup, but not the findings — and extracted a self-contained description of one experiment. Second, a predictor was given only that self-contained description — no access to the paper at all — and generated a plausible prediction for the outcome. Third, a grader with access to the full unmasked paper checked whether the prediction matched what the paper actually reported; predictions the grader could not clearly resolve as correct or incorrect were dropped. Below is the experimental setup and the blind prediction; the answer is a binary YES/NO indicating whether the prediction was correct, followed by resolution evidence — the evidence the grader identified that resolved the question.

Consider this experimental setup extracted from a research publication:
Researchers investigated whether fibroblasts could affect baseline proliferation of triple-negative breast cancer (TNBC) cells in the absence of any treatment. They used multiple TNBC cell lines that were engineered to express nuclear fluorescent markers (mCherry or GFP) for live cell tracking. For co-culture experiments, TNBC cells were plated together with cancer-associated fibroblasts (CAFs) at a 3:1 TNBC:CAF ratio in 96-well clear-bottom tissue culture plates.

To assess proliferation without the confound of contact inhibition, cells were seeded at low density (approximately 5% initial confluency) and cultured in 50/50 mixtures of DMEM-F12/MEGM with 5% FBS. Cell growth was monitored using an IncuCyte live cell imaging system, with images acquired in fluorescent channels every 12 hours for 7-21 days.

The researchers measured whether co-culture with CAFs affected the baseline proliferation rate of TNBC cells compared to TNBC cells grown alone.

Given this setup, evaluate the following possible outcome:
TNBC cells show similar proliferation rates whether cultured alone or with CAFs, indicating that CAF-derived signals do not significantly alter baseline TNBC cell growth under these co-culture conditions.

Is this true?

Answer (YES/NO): NO